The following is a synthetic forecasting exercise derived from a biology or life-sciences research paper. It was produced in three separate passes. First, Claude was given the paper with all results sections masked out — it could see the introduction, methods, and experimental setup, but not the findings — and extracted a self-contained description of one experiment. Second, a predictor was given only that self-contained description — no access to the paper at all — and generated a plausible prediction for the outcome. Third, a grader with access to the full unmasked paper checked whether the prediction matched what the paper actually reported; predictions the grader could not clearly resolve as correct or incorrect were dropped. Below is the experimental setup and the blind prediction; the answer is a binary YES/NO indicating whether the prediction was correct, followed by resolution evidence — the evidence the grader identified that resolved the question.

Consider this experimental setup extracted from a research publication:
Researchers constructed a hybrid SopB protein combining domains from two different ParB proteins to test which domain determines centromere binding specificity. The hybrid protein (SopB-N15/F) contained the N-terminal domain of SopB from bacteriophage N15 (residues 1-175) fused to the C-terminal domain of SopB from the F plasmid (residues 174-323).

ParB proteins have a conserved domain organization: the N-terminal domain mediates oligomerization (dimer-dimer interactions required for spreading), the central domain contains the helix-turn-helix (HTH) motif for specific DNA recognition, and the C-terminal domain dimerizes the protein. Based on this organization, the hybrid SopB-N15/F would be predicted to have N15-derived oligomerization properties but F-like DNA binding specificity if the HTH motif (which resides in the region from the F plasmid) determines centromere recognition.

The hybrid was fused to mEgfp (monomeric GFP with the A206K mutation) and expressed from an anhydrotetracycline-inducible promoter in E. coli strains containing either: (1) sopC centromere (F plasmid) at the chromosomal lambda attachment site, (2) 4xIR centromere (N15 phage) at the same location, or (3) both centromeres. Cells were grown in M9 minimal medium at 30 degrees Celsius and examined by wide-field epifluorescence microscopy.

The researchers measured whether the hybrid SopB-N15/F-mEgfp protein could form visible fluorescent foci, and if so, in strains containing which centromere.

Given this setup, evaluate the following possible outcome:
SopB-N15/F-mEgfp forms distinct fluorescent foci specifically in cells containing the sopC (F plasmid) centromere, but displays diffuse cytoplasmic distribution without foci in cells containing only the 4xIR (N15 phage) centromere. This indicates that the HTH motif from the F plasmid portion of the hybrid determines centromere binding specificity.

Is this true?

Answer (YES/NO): YES